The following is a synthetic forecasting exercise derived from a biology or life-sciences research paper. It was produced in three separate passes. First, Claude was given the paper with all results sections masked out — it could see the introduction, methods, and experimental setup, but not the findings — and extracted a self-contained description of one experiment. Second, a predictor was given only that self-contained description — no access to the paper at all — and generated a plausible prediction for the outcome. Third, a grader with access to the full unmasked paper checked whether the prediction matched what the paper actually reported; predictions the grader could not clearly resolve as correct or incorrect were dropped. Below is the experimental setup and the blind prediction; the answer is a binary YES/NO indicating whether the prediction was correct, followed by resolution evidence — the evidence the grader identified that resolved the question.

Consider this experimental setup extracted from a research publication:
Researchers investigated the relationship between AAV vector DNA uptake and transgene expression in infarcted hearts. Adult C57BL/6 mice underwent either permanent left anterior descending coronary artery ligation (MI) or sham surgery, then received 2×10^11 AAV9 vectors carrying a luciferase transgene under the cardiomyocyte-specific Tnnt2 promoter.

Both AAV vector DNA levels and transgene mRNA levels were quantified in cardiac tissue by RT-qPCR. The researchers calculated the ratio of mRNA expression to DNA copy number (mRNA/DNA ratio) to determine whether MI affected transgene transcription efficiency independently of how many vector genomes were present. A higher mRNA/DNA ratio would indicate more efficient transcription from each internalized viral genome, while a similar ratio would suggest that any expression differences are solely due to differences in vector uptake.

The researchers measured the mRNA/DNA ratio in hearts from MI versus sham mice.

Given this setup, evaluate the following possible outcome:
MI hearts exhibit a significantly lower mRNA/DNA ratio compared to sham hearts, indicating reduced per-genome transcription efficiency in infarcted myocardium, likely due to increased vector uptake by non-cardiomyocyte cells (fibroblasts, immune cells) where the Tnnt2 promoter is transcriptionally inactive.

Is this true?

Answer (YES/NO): NO